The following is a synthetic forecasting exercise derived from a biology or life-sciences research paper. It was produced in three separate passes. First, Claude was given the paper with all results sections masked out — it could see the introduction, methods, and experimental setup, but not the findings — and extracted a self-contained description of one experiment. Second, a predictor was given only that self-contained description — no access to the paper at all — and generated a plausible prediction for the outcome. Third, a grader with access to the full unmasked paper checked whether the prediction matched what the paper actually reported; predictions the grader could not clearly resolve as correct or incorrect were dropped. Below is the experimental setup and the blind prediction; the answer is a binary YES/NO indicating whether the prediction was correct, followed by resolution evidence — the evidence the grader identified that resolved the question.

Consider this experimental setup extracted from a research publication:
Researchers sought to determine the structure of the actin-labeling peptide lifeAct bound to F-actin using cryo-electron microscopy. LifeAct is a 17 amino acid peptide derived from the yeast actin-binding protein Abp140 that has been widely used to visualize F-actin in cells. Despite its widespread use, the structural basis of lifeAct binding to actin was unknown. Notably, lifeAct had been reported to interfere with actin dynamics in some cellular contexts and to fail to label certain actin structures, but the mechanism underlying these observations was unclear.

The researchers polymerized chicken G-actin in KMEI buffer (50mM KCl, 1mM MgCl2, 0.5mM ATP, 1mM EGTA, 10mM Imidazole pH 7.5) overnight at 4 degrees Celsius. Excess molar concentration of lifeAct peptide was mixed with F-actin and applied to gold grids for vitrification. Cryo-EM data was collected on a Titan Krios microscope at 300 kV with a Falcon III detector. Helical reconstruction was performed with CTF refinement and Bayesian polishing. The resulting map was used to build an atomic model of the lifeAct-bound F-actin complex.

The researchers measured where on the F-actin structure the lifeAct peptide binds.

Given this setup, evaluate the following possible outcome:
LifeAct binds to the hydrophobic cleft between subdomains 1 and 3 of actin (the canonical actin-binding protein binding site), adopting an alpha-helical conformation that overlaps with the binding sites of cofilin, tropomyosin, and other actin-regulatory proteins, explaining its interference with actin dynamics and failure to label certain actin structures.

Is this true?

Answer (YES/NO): NO